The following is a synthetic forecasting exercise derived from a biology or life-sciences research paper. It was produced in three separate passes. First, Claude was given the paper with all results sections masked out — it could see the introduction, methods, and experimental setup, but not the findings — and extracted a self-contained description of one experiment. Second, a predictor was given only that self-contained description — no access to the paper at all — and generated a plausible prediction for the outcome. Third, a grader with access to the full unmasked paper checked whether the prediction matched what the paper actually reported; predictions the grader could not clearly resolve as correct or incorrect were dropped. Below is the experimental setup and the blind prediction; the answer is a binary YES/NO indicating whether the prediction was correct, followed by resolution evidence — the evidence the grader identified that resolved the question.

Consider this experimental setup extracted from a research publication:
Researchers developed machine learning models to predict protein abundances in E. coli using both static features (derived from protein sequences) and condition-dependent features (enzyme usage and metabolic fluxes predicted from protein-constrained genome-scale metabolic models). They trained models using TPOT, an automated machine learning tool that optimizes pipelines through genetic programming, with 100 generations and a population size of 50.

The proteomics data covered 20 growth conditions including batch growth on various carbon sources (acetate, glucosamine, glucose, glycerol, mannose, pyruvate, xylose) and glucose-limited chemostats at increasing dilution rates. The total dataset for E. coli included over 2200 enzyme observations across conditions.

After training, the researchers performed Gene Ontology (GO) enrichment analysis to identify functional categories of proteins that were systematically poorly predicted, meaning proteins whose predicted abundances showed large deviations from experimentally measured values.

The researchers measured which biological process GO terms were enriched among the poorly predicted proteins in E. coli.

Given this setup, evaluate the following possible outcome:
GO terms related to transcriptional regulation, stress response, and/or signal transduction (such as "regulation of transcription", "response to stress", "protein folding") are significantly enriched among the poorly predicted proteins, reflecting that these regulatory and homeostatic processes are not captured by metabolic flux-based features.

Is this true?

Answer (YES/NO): NO